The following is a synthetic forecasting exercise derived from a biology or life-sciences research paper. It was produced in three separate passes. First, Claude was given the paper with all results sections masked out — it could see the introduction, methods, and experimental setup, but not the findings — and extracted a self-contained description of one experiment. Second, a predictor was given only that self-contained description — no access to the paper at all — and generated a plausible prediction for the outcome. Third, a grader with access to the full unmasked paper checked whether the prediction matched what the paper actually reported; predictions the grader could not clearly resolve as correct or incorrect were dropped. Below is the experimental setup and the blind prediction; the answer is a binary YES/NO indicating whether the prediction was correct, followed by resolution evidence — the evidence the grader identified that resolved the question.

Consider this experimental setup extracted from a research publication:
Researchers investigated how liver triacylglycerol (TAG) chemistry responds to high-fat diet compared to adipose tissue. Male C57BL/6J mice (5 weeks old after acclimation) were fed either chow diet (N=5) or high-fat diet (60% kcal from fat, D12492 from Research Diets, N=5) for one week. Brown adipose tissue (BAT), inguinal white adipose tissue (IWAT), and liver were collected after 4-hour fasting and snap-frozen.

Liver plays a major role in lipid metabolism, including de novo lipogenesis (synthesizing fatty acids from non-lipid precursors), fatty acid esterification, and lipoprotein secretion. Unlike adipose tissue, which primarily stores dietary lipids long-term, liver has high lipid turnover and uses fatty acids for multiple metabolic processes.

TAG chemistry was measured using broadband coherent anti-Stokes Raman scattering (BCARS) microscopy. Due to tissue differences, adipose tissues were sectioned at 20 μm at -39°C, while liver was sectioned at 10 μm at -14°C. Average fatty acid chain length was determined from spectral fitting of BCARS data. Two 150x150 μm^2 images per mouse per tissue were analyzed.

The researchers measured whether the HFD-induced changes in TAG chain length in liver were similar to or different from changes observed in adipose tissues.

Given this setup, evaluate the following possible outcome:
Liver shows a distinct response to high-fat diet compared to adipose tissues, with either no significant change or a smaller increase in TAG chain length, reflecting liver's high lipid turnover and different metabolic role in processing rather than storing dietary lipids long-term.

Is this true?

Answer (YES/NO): NO